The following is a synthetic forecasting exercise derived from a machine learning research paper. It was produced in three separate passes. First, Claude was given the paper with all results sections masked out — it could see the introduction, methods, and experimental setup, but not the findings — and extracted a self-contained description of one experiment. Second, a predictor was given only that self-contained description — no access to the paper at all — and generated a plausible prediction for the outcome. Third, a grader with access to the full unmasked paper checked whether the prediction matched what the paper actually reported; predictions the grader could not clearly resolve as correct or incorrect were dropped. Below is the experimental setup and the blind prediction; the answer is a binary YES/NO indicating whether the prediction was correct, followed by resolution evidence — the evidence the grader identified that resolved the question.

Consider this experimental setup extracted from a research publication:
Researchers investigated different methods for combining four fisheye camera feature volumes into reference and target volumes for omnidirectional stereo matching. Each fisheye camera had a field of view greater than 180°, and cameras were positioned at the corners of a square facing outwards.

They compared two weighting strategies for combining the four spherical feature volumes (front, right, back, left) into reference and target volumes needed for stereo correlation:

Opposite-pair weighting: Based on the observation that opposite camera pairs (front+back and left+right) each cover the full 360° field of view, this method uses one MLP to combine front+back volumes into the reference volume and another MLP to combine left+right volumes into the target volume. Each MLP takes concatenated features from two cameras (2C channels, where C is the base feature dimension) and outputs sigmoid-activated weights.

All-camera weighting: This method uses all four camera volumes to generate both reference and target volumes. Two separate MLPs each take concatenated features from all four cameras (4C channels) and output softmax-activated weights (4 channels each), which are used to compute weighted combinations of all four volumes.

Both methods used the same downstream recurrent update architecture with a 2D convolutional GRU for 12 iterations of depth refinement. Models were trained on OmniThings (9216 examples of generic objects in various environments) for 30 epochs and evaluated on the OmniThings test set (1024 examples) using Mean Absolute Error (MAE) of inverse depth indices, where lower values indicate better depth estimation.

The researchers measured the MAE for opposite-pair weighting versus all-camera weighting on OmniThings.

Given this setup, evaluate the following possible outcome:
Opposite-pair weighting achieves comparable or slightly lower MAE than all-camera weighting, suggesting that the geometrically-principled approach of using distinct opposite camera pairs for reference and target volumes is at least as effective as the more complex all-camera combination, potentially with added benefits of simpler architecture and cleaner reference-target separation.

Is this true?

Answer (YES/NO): NO